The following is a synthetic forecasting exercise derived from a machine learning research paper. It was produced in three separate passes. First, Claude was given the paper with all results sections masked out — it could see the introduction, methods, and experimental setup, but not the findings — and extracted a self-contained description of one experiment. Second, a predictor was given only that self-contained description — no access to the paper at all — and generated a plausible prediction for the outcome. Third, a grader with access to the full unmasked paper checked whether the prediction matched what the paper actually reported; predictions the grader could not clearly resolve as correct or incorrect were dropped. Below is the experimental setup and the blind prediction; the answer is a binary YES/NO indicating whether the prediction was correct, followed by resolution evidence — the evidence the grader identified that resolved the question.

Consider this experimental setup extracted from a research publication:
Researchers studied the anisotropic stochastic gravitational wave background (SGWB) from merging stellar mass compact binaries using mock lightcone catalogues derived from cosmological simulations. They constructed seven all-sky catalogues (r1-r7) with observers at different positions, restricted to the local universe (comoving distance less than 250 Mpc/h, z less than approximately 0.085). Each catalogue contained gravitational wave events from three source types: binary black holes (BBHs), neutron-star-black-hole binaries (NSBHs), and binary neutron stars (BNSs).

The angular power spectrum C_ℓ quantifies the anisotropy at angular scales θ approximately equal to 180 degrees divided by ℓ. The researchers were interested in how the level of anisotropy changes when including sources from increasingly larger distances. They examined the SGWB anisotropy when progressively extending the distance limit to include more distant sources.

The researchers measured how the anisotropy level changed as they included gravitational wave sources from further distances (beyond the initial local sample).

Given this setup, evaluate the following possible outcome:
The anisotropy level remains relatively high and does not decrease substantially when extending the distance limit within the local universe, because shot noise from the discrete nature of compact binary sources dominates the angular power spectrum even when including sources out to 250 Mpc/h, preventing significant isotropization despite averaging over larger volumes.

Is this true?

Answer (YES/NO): NO